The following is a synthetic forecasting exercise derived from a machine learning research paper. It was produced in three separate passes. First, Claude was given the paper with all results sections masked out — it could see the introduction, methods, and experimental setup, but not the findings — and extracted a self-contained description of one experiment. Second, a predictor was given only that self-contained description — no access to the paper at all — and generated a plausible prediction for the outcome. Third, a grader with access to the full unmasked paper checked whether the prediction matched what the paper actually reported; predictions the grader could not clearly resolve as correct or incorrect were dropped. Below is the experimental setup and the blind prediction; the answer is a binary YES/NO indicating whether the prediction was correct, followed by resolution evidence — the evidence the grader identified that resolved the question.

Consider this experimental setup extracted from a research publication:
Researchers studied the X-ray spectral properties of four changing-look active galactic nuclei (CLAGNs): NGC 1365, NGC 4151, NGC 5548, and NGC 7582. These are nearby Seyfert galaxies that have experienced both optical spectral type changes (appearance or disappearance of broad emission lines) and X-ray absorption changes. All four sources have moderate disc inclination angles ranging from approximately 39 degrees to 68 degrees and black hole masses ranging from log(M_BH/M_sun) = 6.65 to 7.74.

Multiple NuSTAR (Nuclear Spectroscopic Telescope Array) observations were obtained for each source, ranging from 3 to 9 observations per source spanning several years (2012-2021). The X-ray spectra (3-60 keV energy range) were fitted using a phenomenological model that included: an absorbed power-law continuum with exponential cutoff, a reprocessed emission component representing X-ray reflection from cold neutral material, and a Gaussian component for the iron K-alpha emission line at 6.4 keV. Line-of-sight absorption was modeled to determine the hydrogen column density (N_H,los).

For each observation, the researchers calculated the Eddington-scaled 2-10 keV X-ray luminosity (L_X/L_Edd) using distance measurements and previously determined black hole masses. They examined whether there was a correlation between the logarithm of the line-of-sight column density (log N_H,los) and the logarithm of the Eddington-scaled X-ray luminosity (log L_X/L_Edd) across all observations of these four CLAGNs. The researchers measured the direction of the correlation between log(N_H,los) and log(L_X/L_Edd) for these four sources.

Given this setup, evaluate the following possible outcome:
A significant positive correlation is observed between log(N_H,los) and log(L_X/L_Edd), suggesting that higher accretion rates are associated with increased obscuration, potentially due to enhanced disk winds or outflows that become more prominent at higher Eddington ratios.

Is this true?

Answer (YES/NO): NO